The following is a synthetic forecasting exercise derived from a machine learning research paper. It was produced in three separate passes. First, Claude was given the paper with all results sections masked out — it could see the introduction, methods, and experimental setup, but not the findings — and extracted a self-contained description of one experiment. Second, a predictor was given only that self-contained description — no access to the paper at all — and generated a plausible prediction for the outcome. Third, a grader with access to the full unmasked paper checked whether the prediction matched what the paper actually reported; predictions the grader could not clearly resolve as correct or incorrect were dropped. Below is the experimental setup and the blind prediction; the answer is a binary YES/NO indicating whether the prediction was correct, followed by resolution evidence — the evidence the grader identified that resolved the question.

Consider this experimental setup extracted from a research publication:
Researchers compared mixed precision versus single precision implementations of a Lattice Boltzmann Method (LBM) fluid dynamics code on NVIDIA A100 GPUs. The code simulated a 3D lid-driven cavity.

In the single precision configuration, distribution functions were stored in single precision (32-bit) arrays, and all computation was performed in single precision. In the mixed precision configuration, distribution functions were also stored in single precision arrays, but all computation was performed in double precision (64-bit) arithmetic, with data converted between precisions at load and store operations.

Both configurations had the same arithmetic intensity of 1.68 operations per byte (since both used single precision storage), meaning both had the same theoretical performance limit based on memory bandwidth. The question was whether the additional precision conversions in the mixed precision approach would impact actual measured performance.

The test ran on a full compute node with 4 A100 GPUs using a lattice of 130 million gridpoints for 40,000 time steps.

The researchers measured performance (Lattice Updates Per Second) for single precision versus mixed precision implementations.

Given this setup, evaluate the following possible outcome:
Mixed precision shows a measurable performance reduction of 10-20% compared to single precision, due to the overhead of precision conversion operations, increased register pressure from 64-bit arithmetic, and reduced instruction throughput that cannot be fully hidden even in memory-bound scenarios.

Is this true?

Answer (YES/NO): NO